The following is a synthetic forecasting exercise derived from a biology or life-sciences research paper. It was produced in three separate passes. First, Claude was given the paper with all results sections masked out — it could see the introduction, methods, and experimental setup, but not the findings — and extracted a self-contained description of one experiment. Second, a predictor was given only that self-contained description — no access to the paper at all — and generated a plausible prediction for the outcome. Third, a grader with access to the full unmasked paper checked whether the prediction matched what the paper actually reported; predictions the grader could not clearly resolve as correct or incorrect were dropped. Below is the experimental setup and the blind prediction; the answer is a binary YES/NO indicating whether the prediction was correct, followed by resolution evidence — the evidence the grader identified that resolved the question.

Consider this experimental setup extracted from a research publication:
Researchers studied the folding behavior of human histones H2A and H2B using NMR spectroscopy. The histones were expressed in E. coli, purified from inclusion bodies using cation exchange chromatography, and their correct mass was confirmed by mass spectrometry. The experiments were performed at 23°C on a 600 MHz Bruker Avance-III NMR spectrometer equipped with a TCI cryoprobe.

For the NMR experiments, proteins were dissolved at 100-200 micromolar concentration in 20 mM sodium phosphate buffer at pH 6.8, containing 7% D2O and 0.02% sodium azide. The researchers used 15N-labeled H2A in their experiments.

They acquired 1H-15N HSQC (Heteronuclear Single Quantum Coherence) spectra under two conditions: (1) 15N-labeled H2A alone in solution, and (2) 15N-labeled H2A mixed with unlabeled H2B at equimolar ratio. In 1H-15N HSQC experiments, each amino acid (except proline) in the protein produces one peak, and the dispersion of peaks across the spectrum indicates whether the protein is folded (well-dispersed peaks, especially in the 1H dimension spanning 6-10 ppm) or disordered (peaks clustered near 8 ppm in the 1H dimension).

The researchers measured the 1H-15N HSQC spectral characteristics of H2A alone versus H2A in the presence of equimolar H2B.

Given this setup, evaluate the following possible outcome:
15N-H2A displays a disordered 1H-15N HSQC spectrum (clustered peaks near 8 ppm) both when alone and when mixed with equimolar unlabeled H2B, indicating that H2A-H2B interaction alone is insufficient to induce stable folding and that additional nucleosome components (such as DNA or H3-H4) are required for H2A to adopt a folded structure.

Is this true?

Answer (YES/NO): NO